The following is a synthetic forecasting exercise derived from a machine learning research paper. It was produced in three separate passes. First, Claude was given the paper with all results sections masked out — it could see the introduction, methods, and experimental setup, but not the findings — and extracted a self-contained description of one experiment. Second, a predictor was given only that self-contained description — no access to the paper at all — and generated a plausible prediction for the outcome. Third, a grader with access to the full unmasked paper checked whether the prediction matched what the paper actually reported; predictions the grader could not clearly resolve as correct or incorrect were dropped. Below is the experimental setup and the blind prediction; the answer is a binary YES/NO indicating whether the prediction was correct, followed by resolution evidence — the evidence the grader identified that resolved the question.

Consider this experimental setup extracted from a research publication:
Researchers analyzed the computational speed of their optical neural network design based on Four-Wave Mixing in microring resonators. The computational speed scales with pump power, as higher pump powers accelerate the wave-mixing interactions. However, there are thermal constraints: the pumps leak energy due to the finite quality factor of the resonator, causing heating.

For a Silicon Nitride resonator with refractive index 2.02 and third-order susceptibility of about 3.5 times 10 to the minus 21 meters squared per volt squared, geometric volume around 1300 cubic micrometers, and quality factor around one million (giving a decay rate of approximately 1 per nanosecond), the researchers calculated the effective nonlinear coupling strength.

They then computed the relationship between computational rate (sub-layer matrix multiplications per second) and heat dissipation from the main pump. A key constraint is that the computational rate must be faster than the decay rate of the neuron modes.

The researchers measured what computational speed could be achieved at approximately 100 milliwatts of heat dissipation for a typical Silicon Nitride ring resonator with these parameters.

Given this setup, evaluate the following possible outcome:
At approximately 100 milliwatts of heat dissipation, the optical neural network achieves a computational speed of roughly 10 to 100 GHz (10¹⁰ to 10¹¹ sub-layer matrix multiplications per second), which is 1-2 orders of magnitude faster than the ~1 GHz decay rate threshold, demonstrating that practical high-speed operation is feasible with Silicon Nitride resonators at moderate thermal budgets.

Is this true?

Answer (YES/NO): NO